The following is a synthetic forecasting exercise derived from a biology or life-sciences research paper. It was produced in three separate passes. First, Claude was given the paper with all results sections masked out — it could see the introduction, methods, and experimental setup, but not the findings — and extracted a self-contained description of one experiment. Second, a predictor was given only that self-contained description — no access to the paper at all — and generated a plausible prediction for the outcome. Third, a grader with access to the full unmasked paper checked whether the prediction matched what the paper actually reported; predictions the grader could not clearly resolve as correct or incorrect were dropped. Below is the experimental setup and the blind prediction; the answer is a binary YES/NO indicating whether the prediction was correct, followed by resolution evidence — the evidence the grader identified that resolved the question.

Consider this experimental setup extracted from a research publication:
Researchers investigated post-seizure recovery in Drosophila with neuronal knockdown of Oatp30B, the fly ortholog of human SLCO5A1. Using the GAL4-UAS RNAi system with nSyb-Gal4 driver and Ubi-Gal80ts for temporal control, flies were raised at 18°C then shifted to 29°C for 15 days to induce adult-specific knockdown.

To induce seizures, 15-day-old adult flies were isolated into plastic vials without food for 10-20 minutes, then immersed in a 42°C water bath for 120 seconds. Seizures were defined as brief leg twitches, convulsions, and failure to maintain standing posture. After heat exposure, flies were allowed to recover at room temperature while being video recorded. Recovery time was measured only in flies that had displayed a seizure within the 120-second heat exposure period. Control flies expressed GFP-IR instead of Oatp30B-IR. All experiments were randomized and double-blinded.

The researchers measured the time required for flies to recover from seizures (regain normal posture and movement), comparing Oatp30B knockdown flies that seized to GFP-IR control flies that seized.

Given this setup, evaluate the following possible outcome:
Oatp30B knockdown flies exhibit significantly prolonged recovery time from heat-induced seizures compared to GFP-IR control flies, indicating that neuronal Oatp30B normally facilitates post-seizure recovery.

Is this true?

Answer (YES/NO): YES